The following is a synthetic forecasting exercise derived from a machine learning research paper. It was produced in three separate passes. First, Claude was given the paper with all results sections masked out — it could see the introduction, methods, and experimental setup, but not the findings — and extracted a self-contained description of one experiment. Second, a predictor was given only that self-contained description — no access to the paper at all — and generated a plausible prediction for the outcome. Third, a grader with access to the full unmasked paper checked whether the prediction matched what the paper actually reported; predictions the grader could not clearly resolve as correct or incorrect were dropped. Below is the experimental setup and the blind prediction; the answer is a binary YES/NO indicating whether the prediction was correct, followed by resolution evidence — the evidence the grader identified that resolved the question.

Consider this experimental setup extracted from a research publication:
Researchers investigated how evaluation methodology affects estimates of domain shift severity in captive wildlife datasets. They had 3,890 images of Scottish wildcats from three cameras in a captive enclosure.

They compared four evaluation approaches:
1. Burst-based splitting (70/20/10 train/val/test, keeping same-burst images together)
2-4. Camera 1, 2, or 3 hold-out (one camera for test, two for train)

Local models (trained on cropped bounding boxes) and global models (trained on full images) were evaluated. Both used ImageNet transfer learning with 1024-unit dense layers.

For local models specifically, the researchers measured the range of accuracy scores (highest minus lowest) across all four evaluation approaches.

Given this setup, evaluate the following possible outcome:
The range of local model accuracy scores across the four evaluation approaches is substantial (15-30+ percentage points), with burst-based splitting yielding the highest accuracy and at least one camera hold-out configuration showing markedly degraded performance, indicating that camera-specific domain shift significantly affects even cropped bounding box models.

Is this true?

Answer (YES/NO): NO